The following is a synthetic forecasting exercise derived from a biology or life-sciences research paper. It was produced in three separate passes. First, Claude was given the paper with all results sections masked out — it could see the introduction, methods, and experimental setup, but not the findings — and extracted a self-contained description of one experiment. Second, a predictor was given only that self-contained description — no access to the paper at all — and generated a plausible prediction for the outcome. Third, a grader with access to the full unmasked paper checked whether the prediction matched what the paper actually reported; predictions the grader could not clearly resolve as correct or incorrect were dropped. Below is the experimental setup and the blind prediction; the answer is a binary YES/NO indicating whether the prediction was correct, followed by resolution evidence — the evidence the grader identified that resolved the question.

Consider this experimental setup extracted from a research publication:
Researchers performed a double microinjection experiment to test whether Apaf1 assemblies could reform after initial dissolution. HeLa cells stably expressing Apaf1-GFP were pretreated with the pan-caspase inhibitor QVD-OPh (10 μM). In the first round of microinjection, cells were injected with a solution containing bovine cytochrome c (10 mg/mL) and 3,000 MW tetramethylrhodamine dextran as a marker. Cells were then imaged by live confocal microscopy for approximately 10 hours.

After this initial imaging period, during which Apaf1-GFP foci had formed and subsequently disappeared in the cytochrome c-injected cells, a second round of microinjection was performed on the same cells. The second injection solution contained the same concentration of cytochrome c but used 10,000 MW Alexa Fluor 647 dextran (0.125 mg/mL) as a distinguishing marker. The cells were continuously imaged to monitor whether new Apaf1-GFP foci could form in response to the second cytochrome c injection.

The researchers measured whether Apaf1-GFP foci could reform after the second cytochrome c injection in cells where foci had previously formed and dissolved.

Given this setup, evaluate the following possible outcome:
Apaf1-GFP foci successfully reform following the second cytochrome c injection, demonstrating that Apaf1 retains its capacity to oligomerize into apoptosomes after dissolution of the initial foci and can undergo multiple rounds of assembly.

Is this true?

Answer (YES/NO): YES